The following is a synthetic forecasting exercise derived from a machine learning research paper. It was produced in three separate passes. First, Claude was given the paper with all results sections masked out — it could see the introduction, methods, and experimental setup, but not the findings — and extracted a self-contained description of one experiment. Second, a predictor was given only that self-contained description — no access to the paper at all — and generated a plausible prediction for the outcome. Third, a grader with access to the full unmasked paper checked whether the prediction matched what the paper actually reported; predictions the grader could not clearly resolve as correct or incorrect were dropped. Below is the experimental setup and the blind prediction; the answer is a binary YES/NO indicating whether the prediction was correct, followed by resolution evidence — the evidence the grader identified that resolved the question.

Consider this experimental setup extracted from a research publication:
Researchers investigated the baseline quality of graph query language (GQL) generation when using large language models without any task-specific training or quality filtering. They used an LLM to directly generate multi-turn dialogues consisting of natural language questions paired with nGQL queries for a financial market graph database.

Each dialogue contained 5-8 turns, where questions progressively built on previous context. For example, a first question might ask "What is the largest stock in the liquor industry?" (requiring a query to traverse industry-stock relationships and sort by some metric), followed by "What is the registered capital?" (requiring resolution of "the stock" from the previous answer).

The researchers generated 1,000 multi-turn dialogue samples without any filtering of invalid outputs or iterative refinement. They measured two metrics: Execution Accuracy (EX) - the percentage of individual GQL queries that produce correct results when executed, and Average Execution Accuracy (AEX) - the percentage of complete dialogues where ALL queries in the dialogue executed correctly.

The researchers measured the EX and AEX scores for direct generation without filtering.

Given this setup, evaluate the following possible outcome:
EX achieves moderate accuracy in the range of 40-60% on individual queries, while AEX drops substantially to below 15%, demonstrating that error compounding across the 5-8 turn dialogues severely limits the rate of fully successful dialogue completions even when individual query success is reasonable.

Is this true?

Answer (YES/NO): NO